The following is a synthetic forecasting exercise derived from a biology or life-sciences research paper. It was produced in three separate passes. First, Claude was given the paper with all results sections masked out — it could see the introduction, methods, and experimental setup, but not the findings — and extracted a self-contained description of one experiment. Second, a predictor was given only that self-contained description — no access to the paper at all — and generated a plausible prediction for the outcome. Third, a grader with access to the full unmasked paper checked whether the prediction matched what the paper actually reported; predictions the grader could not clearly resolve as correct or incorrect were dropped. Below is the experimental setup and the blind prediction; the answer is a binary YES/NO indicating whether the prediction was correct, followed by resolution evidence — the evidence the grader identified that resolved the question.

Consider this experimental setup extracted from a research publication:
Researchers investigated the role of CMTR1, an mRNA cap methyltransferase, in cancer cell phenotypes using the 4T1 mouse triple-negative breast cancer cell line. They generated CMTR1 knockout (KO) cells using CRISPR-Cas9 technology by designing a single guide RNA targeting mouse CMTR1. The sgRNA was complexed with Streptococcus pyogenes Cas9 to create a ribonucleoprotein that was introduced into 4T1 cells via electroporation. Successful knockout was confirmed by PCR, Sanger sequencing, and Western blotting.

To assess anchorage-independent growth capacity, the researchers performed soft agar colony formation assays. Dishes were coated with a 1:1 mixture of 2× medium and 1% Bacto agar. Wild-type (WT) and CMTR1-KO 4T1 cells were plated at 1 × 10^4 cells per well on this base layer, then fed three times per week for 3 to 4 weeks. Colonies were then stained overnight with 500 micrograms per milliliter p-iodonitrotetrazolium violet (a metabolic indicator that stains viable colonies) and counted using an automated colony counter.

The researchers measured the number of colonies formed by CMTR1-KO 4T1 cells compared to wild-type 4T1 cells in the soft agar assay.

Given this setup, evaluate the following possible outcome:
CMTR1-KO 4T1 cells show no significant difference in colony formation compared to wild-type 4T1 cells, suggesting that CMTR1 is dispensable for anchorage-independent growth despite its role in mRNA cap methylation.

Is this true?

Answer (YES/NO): NO